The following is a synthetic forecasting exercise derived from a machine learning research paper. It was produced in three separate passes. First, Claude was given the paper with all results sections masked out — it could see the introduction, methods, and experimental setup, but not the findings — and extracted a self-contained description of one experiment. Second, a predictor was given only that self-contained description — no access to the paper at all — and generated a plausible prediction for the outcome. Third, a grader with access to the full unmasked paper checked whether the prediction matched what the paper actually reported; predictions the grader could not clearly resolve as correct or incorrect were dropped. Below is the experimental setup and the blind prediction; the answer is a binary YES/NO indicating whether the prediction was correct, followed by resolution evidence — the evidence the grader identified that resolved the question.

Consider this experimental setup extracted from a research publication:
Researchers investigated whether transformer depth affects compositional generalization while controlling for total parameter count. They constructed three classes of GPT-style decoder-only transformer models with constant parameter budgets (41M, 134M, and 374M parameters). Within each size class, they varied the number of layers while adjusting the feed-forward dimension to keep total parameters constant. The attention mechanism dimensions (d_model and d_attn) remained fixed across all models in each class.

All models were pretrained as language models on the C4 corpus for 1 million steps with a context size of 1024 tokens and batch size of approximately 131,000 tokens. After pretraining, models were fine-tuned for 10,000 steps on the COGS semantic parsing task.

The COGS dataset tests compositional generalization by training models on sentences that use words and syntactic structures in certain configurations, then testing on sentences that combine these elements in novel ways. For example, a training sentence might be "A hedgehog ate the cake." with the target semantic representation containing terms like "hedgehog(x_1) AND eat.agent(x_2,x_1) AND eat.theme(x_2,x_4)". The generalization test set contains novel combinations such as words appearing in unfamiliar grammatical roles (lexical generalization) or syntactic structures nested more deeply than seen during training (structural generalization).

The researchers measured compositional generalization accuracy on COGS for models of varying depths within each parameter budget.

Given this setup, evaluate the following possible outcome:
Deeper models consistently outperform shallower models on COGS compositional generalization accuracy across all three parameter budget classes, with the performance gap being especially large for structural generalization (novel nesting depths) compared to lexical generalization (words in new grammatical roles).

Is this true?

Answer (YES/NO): NO